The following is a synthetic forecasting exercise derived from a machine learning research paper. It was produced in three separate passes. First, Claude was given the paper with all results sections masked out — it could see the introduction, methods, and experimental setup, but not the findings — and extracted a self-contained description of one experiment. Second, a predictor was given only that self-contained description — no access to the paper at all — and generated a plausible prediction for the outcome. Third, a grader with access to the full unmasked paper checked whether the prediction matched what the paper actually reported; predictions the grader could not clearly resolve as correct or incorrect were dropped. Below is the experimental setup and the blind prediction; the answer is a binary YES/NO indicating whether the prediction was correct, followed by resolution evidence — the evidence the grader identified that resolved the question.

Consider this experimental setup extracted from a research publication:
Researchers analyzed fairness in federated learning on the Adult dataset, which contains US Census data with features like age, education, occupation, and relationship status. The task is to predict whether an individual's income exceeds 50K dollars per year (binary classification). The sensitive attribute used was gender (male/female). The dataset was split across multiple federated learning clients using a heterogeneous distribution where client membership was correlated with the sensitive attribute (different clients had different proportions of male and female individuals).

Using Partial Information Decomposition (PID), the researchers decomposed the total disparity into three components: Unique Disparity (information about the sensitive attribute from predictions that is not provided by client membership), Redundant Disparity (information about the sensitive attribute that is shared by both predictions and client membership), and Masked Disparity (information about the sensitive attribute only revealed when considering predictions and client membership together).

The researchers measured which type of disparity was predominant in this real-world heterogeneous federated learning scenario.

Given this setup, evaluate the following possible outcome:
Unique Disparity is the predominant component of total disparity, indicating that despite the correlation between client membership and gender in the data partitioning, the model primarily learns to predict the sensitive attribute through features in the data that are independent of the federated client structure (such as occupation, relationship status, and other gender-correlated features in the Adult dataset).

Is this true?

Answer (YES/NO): NO